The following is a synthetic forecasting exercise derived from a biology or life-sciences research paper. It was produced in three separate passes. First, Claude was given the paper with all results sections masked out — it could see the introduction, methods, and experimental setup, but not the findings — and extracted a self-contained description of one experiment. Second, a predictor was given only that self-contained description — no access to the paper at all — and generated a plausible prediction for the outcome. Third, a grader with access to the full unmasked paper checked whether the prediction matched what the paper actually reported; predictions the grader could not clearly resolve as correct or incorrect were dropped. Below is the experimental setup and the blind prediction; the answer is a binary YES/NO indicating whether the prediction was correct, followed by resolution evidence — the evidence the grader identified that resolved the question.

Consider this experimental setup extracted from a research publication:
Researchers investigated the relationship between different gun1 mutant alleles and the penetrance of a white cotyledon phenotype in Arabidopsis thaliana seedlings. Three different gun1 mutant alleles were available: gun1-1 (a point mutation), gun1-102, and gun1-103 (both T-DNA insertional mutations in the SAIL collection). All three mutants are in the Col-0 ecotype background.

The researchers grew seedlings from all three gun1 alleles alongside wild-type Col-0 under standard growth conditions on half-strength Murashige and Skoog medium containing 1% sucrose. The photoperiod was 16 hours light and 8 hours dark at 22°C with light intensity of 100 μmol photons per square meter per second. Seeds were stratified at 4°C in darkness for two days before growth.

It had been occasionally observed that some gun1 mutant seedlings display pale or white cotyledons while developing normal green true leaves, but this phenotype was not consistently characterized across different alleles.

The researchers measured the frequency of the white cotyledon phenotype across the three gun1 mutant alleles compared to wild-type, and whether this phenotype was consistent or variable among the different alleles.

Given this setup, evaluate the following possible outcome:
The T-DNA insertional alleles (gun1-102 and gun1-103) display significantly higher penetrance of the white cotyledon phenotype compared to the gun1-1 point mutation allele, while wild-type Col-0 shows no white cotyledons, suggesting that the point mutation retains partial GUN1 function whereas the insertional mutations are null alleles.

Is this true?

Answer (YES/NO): NO